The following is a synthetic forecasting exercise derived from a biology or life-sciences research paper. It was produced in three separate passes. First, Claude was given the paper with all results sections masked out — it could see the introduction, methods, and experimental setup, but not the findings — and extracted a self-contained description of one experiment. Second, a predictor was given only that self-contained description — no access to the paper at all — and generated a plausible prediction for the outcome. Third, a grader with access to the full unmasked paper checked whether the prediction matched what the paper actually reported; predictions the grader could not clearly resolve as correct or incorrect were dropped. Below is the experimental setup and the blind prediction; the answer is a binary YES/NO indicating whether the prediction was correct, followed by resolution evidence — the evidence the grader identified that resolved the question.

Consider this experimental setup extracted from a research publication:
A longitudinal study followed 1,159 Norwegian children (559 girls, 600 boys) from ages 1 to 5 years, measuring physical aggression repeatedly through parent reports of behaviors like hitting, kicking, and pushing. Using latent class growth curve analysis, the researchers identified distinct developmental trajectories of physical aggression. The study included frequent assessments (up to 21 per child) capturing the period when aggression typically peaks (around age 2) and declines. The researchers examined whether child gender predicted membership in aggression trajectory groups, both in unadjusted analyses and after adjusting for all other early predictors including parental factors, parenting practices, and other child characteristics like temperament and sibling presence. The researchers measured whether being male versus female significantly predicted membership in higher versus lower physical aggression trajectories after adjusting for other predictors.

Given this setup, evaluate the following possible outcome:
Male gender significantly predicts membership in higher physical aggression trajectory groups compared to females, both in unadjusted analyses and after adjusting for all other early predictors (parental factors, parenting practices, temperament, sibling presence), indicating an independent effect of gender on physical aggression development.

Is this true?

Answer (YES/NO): YES